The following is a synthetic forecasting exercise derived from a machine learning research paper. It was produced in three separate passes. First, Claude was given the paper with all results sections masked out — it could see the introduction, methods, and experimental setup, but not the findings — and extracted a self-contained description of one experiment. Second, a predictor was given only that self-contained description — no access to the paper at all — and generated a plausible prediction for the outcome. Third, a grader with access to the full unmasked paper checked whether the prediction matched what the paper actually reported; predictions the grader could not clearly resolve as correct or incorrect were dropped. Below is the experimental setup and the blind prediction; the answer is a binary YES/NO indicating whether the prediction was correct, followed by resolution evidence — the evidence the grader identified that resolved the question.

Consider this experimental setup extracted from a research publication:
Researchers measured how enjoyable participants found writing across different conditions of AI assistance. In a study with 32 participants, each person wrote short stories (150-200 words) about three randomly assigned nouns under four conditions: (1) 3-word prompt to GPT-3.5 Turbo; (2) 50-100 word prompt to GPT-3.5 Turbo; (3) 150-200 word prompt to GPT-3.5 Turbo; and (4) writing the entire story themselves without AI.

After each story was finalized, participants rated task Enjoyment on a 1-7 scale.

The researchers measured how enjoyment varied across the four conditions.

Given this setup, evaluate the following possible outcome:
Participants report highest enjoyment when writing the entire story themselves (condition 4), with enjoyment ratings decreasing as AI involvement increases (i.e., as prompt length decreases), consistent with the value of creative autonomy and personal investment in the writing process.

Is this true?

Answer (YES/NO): NO